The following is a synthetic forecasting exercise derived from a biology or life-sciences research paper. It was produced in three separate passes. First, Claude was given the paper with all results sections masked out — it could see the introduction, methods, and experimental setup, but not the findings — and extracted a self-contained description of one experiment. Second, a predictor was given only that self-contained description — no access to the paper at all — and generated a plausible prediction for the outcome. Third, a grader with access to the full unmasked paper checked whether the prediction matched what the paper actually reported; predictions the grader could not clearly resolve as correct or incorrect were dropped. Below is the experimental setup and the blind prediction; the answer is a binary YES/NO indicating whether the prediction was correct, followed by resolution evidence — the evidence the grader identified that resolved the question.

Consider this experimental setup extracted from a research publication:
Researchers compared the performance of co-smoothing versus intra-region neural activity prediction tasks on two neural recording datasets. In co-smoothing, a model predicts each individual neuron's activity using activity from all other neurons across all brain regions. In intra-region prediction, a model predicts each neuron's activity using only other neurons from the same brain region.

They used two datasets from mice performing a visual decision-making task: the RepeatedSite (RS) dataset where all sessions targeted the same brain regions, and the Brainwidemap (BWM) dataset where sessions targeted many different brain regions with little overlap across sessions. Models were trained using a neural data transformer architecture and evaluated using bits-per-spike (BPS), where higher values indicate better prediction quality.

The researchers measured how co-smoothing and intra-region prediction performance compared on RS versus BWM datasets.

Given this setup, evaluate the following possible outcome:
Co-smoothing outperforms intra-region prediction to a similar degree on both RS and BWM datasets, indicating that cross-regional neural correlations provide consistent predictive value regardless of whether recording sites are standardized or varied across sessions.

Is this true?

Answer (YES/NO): NO